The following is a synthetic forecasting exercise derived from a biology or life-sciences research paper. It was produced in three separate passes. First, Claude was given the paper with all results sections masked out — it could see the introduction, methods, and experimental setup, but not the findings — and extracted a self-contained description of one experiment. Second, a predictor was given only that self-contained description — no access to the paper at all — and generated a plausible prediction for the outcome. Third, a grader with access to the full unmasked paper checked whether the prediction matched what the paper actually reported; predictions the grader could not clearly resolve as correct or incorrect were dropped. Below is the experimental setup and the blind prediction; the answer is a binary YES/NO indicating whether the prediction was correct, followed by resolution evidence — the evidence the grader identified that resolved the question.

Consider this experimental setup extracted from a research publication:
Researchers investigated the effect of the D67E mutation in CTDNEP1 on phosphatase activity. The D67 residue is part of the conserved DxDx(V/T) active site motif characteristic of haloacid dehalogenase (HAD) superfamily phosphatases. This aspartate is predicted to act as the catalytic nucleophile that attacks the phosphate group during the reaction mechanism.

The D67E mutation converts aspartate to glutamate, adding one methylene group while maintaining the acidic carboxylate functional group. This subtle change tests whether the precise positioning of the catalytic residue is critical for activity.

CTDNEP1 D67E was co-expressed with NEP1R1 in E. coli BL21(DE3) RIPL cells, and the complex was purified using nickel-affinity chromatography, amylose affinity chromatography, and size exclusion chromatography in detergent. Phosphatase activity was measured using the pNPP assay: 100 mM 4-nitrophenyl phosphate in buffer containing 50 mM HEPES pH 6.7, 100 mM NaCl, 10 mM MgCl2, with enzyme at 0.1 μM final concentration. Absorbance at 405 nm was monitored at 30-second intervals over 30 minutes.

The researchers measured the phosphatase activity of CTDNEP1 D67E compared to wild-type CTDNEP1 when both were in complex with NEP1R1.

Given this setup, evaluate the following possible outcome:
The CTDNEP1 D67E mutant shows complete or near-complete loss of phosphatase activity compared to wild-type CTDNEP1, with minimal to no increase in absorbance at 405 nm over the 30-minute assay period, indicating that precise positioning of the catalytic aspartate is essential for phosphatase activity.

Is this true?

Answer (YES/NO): YES